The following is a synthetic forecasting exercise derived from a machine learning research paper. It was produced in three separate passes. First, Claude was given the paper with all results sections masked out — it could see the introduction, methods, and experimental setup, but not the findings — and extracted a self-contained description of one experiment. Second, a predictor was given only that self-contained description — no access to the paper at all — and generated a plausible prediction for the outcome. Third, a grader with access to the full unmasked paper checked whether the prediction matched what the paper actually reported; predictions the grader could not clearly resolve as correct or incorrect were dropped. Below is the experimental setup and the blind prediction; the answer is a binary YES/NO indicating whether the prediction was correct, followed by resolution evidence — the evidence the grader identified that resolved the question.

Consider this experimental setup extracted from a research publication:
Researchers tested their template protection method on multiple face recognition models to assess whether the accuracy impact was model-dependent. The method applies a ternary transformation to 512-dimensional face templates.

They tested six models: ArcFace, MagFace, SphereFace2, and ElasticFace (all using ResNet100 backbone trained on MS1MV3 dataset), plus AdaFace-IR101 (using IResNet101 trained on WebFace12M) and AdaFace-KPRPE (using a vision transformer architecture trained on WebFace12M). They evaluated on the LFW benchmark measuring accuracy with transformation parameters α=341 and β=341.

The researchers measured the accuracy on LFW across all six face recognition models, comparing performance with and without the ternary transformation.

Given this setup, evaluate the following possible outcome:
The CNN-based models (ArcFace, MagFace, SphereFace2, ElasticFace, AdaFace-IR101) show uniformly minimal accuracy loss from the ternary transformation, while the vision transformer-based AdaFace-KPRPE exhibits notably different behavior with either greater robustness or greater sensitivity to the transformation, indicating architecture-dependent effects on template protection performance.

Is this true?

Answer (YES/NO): NO